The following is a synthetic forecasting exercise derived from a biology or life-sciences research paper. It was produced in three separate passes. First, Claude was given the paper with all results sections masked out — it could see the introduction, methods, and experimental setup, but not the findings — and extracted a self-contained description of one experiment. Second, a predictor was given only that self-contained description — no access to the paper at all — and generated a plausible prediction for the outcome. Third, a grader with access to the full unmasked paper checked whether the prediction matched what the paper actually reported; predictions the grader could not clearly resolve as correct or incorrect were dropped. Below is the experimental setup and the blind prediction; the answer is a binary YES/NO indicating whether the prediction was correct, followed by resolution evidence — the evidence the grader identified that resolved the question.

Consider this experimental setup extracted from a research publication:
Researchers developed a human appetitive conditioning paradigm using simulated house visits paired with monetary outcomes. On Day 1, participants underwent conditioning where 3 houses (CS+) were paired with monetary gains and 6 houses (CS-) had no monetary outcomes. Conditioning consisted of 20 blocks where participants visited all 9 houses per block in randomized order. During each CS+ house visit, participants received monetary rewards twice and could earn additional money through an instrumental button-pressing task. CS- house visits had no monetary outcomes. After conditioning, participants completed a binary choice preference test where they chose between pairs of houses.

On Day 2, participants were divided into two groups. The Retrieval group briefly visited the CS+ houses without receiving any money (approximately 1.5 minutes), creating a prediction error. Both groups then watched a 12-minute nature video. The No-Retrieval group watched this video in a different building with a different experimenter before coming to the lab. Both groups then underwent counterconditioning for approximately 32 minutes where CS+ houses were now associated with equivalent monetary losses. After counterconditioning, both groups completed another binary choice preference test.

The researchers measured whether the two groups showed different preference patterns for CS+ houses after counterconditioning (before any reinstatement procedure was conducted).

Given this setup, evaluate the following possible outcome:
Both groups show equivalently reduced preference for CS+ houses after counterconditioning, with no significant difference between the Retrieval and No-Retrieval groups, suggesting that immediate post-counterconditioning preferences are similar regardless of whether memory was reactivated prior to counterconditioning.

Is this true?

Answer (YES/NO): YES